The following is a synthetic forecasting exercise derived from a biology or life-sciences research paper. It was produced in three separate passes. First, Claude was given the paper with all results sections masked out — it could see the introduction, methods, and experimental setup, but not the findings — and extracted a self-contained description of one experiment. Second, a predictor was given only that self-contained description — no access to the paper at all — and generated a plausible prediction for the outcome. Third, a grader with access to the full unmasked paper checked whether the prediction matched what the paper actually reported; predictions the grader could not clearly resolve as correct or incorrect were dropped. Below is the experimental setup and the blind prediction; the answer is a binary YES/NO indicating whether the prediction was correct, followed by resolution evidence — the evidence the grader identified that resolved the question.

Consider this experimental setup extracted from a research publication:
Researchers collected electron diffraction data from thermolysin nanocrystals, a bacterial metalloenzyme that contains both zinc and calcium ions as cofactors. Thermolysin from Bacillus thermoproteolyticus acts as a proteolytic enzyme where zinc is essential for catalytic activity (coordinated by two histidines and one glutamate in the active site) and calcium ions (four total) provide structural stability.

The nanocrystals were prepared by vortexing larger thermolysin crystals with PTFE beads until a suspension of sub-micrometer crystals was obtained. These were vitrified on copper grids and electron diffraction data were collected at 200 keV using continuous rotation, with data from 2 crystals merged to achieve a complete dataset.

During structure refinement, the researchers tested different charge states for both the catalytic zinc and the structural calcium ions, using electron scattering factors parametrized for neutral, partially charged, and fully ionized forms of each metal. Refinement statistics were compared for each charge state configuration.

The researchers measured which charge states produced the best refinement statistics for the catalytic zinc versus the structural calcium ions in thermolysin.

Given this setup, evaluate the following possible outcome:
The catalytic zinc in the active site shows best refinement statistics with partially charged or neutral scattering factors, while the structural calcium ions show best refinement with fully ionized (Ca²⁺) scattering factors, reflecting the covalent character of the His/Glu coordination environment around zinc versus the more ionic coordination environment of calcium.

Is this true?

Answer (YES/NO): NO